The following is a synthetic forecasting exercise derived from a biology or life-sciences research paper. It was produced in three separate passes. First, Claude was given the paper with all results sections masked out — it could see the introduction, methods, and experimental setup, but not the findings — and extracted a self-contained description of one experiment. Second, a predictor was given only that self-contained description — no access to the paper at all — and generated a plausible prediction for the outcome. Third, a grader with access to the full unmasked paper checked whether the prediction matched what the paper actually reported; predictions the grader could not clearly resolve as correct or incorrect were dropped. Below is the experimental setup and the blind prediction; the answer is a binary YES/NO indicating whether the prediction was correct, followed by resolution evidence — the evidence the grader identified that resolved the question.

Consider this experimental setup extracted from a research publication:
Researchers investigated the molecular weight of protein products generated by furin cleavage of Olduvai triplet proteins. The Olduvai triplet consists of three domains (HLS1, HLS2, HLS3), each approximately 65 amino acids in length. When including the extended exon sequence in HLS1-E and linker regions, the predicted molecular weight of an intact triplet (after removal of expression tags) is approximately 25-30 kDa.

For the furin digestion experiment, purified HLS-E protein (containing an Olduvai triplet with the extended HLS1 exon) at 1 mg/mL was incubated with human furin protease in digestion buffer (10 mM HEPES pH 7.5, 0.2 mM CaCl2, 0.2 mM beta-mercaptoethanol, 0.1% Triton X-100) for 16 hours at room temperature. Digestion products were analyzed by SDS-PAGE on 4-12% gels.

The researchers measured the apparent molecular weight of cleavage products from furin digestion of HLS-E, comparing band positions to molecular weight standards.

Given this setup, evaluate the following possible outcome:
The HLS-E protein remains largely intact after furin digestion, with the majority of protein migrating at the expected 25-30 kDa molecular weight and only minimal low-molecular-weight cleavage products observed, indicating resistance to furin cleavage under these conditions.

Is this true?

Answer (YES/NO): NO